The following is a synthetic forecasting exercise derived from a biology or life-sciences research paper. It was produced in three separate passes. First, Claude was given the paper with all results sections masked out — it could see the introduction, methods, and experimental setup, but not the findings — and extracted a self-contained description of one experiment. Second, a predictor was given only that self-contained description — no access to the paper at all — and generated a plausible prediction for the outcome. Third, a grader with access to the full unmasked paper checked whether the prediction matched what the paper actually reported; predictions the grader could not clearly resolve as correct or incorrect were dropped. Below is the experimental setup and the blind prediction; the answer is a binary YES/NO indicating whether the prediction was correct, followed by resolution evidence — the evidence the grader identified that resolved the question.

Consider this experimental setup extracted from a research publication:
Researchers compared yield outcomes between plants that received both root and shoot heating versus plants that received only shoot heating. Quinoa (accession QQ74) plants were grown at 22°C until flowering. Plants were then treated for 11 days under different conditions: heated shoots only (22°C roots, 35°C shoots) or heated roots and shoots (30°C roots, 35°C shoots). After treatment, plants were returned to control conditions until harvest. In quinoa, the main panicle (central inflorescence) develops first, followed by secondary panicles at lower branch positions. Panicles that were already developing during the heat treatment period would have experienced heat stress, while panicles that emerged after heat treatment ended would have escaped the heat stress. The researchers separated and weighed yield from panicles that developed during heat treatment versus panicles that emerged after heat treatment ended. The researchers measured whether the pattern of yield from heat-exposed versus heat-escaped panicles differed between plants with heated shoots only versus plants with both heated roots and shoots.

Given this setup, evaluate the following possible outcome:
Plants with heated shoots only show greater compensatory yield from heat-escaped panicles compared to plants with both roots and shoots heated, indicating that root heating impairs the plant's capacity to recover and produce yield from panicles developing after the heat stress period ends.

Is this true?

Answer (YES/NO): NO